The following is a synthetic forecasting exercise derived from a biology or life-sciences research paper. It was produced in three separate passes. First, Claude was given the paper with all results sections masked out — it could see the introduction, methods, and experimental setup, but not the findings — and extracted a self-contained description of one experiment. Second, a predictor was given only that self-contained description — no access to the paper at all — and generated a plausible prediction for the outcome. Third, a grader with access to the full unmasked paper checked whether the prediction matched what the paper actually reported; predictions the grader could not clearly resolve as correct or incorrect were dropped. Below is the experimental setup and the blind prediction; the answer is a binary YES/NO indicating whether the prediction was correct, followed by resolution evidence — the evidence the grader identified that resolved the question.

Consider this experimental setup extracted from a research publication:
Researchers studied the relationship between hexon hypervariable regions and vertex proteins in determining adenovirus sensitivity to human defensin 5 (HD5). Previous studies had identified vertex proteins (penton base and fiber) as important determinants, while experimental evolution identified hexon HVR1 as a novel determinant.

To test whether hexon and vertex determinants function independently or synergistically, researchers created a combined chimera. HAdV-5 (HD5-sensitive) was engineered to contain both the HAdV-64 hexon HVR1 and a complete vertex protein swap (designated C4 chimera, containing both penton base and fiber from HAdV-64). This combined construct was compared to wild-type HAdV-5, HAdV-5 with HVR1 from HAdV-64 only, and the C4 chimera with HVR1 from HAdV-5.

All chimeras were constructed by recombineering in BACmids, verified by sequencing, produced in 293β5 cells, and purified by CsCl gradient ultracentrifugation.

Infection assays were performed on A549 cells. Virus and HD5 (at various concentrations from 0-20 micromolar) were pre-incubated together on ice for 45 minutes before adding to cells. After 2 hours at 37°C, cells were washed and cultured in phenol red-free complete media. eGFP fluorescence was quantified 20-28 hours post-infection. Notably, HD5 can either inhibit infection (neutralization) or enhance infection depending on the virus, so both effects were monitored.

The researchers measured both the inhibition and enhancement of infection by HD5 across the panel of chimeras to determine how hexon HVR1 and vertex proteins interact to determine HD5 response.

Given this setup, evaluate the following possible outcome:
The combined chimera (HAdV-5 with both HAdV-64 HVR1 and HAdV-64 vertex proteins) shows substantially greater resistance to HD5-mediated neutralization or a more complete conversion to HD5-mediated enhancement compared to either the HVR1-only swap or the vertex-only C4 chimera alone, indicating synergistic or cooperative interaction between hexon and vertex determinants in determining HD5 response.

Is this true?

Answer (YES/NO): NO